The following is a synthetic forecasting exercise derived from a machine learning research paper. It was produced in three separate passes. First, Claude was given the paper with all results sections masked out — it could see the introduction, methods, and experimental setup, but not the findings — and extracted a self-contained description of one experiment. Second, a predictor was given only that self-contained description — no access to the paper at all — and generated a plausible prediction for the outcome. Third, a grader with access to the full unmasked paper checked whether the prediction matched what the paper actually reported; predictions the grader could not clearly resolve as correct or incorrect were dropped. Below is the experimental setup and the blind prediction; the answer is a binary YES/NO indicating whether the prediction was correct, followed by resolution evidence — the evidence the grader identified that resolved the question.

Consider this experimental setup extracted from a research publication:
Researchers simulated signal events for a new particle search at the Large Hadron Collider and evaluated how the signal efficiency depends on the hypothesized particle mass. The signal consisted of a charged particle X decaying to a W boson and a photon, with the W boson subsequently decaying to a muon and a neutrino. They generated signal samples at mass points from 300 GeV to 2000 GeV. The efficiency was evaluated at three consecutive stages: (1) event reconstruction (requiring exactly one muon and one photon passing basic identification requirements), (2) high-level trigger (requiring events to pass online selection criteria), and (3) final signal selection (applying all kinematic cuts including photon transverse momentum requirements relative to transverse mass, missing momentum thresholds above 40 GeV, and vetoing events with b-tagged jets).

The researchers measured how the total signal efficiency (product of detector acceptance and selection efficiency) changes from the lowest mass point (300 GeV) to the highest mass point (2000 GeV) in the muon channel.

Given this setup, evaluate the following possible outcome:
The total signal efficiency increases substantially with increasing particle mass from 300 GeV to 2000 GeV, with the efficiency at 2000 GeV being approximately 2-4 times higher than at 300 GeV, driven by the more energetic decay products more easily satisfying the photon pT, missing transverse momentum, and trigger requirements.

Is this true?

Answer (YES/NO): YES